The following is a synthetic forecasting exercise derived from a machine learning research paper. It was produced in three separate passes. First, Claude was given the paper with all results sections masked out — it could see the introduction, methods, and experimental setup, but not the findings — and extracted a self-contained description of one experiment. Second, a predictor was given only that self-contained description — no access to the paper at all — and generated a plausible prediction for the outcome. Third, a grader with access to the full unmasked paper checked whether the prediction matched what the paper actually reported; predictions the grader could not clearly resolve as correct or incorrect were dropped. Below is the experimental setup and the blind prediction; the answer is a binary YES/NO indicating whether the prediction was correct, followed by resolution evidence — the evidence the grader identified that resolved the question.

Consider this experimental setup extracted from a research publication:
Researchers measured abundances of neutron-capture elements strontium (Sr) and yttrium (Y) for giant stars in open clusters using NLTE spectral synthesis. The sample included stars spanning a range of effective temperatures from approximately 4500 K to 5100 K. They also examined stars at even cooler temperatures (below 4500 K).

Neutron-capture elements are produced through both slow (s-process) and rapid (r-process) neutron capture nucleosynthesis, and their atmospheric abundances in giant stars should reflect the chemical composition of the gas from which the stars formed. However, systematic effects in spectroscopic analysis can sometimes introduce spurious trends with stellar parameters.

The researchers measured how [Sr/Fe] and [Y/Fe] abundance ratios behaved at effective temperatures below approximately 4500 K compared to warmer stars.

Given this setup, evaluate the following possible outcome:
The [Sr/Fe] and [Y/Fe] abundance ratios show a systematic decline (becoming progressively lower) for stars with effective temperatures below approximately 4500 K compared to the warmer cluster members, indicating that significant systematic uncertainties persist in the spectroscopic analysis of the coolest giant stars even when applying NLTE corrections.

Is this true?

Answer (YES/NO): NO